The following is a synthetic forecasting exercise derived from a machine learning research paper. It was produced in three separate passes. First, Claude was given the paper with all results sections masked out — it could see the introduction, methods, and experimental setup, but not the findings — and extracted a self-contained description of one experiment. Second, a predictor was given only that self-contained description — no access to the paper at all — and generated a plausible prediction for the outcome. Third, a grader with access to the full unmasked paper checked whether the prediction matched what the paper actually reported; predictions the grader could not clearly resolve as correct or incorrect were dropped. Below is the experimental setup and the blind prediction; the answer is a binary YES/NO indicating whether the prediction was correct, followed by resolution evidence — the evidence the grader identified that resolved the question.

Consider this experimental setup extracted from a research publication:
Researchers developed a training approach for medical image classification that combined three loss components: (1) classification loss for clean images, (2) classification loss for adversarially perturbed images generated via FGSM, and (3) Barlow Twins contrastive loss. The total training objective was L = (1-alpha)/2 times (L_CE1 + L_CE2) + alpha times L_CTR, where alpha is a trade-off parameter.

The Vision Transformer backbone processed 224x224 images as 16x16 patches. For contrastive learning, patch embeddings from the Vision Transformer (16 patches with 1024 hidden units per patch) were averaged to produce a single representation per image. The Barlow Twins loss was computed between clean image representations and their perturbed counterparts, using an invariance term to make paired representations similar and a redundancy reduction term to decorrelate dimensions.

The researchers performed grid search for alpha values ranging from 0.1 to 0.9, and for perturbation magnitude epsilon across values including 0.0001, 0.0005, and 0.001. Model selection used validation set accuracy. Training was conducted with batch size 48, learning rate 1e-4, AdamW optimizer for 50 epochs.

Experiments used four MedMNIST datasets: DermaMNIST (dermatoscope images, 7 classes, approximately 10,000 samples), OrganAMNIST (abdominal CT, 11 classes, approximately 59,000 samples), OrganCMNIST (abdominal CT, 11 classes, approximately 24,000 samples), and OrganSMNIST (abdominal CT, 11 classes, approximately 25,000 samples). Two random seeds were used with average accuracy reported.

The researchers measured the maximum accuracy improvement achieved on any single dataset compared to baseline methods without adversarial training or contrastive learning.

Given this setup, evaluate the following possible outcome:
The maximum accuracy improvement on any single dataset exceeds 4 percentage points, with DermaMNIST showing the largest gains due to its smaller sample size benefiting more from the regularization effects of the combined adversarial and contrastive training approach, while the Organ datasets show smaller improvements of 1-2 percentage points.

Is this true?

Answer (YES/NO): NO